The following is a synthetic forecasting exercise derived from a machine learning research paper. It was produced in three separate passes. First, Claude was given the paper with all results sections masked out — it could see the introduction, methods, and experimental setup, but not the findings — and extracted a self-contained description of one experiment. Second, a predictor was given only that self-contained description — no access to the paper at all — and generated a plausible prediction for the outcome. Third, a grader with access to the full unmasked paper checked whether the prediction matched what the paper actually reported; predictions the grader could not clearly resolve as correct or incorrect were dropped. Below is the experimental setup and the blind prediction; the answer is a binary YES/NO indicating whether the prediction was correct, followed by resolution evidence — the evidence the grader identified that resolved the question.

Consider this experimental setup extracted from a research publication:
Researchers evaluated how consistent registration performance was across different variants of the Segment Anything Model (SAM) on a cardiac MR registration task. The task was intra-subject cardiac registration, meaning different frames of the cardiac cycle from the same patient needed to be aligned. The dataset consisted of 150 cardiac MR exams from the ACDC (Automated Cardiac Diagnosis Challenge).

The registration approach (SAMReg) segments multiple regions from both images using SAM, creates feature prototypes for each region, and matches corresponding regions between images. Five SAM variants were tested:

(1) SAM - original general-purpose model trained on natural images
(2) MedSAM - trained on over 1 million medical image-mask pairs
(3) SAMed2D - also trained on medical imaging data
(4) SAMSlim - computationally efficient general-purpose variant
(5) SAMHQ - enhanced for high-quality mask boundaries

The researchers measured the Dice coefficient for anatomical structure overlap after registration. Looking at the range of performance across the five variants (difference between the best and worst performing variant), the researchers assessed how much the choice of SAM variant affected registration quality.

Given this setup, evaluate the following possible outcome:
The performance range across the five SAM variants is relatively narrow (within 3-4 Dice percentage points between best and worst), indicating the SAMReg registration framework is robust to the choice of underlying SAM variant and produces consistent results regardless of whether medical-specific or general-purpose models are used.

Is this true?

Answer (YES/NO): YES